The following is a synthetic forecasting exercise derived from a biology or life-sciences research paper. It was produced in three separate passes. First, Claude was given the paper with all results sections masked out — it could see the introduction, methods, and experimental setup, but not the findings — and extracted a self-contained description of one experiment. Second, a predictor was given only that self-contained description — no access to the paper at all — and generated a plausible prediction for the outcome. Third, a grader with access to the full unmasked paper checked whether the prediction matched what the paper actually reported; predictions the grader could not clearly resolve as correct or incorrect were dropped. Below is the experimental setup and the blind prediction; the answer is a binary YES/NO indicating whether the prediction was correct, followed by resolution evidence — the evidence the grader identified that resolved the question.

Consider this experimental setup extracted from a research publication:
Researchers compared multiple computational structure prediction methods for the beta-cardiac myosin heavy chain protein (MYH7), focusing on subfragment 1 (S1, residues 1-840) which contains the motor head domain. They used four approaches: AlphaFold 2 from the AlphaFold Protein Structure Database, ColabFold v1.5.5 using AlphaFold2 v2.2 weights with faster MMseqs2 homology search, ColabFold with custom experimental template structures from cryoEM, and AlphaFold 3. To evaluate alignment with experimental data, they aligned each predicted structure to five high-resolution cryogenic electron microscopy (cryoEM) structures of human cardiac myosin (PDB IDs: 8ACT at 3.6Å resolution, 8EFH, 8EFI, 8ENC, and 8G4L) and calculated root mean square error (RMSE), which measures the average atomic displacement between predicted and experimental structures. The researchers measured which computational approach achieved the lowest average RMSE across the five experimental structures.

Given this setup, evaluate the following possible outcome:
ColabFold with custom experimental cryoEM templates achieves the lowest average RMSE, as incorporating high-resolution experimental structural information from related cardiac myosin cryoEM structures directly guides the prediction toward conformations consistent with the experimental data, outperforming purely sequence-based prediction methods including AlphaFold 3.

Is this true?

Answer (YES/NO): NO